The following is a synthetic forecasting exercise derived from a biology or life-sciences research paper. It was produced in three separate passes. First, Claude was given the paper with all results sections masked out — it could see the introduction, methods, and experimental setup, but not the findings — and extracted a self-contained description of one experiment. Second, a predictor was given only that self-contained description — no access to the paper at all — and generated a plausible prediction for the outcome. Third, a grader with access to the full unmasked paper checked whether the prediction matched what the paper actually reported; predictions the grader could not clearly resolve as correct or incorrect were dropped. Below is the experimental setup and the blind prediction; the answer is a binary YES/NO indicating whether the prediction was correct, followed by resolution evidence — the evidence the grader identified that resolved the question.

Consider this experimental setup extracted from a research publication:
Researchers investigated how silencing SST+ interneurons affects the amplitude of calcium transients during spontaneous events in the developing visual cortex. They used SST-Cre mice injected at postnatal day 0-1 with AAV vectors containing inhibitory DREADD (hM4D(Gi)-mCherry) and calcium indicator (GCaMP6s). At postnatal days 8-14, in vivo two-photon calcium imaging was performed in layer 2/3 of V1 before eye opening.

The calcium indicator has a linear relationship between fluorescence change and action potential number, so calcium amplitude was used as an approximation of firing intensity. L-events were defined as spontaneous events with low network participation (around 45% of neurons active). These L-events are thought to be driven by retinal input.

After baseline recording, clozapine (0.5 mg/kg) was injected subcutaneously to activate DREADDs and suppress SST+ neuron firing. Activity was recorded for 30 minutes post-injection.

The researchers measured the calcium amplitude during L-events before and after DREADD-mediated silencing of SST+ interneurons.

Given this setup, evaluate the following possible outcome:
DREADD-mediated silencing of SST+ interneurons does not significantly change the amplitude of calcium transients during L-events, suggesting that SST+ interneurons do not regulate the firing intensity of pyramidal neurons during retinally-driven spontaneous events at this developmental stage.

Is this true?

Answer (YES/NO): YES